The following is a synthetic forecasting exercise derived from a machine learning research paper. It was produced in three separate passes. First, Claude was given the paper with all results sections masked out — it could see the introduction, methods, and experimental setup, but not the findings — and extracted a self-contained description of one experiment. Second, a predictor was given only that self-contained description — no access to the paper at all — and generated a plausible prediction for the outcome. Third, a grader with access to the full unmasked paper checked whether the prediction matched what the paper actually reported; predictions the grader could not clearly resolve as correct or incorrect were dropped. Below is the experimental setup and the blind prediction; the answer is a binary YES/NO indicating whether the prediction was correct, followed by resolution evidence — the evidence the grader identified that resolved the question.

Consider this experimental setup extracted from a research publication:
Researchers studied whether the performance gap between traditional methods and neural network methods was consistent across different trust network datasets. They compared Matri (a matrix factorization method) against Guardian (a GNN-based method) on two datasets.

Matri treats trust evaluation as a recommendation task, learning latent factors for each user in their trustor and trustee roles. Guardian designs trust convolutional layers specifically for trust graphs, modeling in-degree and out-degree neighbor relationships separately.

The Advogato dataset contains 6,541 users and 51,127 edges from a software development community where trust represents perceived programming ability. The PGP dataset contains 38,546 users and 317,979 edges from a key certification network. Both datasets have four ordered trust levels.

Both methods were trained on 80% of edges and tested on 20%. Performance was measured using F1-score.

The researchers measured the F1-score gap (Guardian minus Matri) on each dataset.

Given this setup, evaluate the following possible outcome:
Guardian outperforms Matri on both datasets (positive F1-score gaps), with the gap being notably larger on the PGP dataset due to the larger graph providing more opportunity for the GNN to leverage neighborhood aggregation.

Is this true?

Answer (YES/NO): YES